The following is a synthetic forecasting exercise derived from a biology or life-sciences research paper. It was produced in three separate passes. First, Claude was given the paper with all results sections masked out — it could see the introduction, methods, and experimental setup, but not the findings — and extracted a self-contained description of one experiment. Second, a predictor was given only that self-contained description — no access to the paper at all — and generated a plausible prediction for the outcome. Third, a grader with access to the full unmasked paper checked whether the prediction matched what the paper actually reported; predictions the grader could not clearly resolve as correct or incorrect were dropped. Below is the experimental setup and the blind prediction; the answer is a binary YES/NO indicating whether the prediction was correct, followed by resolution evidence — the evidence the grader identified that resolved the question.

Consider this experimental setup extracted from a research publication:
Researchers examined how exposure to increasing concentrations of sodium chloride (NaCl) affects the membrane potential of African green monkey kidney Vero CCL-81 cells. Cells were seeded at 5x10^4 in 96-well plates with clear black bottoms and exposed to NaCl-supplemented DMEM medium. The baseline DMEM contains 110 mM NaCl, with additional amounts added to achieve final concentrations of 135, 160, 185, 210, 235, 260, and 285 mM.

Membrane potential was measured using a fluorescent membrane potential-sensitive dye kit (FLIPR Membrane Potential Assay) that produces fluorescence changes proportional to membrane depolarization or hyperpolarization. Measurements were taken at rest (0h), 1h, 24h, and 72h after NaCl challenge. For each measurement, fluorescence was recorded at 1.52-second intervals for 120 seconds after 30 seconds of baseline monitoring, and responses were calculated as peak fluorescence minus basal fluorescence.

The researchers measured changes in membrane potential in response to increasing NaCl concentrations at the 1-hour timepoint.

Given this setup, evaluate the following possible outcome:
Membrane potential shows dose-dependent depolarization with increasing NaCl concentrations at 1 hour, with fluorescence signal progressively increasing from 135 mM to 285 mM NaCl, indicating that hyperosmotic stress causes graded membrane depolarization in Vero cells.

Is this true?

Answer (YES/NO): NO